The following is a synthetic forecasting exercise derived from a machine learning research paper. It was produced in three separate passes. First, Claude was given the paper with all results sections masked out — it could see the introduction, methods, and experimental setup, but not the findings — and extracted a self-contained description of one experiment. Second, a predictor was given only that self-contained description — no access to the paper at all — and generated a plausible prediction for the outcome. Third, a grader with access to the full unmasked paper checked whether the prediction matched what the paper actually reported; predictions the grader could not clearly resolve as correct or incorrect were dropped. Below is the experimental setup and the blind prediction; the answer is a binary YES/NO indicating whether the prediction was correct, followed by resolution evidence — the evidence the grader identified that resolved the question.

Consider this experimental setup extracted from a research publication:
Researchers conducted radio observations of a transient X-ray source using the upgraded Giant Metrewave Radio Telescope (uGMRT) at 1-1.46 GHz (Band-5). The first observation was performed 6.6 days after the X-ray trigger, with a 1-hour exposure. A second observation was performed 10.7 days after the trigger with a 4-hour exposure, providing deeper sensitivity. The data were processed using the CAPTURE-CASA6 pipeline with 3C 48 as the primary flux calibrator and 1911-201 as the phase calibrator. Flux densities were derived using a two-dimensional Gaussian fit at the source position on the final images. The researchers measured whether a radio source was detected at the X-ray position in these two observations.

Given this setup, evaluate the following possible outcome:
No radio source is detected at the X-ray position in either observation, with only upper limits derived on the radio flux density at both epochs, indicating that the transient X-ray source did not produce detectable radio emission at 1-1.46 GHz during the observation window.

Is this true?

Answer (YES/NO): NO